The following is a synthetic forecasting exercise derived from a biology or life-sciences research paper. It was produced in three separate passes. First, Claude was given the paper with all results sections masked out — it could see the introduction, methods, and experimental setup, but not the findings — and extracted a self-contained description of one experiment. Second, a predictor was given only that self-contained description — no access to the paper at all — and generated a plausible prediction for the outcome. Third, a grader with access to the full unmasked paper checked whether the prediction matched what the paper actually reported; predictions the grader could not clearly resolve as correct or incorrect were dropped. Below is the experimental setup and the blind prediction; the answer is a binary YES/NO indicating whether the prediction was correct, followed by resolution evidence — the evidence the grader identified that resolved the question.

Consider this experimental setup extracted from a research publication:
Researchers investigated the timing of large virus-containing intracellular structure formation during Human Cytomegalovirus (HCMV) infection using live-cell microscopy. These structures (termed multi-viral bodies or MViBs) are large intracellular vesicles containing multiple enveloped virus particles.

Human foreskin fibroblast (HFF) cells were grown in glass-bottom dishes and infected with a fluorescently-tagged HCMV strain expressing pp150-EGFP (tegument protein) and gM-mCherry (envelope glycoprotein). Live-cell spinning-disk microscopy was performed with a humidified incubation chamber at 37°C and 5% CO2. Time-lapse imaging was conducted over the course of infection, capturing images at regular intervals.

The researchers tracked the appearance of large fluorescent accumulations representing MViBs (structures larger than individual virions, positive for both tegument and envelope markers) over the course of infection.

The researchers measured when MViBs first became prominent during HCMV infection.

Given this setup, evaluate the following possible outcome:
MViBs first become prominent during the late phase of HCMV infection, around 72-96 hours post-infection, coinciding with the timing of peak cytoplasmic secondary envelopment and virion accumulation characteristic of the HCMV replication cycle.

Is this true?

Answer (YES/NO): YES